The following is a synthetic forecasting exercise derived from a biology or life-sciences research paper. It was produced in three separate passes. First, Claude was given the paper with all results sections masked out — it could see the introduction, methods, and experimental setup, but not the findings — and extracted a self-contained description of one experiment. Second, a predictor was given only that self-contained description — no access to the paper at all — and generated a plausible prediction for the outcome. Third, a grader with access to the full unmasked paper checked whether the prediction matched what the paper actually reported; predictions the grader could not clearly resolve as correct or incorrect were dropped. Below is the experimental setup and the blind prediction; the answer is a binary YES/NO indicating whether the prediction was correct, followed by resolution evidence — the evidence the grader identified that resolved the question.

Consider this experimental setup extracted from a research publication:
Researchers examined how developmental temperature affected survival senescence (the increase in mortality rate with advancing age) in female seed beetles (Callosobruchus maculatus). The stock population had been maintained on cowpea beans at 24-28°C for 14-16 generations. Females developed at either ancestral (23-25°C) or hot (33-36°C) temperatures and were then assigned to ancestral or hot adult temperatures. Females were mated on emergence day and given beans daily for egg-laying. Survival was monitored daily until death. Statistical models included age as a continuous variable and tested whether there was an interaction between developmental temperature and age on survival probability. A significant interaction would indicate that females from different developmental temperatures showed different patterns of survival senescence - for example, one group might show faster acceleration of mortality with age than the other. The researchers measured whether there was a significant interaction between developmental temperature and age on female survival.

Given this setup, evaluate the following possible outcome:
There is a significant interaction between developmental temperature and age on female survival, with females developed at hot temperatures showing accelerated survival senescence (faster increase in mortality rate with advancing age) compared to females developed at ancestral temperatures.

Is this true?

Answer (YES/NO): NO